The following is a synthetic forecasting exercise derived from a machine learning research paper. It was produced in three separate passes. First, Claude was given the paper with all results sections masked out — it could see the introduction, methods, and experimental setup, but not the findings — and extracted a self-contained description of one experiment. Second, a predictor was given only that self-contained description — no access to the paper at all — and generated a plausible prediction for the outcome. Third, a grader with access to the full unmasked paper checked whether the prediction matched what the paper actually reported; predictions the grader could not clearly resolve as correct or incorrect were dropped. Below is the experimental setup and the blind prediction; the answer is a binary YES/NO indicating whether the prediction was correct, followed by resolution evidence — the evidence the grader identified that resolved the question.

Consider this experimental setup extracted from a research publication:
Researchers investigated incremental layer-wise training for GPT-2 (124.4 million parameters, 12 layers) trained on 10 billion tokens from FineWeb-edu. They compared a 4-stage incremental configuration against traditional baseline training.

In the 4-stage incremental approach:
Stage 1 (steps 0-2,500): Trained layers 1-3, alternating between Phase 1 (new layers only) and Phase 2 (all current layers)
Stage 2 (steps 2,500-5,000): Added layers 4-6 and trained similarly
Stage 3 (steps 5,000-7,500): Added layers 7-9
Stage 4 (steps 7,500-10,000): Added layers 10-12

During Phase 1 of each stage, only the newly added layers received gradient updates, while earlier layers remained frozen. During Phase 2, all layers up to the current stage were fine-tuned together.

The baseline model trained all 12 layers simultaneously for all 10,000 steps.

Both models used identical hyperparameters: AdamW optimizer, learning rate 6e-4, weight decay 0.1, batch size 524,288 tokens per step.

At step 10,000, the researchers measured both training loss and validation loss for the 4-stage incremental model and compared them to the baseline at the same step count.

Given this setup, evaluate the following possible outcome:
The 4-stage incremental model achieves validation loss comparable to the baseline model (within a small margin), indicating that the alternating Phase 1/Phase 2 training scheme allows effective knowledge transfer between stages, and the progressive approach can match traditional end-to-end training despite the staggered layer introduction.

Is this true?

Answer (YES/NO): NO